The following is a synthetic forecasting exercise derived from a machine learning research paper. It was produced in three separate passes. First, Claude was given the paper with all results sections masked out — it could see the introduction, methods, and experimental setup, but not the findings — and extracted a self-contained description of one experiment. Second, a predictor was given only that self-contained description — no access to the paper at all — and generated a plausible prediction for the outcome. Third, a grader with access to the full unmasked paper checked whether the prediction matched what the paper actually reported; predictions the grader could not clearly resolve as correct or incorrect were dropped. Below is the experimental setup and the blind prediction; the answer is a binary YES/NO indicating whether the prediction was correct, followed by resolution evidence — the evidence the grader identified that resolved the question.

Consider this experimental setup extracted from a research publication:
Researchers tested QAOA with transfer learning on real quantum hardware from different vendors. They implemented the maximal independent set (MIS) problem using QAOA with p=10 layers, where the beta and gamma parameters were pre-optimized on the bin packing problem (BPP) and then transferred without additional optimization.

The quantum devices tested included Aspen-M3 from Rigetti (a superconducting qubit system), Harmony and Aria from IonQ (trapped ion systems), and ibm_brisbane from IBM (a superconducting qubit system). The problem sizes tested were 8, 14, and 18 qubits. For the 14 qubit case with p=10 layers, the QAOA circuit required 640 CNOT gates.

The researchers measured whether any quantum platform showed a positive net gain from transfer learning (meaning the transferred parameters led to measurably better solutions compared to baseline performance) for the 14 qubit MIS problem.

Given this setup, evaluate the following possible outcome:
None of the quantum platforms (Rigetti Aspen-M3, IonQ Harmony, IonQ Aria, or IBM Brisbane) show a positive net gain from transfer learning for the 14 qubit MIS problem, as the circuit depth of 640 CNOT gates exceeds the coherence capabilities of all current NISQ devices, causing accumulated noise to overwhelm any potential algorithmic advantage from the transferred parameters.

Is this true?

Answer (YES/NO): NO